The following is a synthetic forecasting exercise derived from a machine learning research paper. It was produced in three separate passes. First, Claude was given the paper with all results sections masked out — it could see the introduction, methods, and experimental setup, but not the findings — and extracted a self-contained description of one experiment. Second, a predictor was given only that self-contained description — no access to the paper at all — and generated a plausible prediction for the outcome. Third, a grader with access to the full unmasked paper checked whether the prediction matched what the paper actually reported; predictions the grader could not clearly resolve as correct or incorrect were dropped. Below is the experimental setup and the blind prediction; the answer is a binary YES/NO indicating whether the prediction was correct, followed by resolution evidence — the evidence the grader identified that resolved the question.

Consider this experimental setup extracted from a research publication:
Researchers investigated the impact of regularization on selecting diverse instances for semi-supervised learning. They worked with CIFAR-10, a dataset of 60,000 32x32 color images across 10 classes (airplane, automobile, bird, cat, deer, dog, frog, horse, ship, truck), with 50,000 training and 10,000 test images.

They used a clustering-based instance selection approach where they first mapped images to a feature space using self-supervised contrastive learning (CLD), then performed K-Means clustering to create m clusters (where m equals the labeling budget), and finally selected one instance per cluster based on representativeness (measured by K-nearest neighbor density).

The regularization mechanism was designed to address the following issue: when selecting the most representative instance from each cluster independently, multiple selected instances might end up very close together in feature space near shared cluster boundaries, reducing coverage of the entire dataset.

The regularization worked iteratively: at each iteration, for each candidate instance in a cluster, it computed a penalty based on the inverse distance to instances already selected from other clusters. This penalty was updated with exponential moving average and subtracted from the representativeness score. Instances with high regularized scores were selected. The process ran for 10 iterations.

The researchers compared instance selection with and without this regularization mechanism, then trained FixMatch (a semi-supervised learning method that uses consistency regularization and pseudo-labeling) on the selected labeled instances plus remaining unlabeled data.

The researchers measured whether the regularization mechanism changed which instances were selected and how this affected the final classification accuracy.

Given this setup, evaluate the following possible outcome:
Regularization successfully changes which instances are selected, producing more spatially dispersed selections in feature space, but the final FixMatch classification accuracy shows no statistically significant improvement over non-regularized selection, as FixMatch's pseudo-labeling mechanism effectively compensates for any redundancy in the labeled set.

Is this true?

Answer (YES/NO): NO